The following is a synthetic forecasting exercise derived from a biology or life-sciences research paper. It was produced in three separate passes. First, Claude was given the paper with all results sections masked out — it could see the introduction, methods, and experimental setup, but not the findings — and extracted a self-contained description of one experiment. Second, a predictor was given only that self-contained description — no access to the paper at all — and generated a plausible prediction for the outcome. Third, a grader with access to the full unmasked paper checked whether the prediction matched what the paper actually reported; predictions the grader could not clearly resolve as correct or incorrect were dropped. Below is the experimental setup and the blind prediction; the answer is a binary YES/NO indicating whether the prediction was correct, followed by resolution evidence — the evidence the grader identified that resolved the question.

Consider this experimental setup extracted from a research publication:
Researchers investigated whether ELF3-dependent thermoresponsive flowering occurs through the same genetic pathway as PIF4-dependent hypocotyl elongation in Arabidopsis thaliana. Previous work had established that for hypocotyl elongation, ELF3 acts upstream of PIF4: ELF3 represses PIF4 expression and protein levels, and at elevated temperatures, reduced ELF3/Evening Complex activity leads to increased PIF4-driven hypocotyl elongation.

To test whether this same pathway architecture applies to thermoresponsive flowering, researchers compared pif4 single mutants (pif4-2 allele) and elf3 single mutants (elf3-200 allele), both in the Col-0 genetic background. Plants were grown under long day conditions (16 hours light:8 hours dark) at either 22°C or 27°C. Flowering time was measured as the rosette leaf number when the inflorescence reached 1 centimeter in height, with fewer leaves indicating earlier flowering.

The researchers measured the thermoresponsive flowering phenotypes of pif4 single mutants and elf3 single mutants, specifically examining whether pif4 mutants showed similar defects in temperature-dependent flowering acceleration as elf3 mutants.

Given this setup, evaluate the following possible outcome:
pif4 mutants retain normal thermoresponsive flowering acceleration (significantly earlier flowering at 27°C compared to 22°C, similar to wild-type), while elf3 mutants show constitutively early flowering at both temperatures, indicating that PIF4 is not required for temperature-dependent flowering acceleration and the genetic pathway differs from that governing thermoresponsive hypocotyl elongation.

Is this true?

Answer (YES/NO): YES